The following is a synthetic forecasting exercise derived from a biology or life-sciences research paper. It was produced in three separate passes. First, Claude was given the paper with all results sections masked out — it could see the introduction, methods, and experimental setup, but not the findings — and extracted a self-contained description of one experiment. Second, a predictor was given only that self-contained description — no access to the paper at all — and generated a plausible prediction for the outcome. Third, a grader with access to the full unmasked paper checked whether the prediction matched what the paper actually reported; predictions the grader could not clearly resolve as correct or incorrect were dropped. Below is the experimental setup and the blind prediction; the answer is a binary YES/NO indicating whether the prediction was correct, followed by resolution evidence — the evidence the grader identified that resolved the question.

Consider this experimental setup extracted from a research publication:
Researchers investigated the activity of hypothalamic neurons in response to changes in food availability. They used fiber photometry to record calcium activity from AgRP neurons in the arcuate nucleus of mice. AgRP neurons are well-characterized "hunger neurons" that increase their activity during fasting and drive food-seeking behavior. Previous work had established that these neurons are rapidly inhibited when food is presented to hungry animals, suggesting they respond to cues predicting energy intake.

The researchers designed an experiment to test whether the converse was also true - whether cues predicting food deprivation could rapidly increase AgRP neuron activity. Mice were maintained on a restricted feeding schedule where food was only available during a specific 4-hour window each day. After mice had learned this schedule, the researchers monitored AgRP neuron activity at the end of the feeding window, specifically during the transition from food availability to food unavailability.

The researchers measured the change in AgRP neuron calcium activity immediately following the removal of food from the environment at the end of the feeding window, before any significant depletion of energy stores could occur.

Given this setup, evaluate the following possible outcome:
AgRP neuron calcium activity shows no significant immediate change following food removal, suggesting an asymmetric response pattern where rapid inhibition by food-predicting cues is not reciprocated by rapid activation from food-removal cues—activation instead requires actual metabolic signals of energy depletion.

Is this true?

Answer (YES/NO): NO